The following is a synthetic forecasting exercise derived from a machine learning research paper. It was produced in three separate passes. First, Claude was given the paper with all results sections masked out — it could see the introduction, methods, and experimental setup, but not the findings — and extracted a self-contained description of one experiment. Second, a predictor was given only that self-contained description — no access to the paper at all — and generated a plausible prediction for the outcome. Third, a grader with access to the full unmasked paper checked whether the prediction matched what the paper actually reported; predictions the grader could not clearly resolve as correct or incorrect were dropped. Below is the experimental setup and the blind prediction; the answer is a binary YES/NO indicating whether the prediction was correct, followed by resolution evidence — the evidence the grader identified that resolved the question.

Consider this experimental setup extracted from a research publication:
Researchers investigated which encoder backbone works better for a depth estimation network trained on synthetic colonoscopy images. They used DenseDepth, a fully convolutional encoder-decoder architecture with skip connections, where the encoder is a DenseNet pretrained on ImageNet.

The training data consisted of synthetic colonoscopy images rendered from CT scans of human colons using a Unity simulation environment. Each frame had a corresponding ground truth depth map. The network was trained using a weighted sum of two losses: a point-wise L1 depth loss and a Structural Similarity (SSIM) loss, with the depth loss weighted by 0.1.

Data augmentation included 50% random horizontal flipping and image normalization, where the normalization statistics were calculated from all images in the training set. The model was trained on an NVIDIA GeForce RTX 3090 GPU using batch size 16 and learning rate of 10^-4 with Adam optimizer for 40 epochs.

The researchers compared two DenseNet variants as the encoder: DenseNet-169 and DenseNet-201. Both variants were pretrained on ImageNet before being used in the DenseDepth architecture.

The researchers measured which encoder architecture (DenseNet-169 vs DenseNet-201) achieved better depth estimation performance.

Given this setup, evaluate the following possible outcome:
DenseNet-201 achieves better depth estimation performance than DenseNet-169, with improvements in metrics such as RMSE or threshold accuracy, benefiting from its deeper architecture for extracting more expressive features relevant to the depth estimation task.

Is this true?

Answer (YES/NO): NO